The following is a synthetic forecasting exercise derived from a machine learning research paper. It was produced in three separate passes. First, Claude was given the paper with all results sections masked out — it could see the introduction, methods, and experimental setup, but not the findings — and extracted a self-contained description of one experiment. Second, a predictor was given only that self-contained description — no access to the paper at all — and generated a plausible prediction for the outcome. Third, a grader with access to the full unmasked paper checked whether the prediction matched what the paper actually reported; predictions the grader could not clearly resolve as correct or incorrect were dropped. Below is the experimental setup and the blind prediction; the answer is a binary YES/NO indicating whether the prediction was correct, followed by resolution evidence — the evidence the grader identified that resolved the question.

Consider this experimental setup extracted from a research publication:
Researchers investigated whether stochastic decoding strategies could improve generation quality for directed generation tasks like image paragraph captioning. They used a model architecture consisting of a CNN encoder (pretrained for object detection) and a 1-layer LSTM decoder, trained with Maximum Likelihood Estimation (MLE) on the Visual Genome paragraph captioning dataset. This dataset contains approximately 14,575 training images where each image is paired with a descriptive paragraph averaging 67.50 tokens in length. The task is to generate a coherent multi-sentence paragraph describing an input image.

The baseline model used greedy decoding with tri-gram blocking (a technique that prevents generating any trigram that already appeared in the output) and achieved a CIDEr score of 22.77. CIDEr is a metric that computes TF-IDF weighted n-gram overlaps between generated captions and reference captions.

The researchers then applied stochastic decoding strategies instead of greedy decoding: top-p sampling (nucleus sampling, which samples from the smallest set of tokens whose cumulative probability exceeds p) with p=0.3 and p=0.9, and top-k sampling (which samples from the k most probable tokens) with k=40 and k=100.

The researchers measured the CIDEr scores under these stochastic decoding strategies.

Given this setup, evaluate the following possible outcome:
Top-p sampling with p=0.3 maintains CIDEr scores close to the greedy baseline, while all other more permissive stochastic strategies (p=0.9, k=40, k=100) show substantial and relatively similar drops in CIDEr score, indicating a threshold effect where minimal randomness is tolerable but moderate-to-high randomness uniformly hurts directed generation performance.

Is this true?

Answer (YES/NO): NO